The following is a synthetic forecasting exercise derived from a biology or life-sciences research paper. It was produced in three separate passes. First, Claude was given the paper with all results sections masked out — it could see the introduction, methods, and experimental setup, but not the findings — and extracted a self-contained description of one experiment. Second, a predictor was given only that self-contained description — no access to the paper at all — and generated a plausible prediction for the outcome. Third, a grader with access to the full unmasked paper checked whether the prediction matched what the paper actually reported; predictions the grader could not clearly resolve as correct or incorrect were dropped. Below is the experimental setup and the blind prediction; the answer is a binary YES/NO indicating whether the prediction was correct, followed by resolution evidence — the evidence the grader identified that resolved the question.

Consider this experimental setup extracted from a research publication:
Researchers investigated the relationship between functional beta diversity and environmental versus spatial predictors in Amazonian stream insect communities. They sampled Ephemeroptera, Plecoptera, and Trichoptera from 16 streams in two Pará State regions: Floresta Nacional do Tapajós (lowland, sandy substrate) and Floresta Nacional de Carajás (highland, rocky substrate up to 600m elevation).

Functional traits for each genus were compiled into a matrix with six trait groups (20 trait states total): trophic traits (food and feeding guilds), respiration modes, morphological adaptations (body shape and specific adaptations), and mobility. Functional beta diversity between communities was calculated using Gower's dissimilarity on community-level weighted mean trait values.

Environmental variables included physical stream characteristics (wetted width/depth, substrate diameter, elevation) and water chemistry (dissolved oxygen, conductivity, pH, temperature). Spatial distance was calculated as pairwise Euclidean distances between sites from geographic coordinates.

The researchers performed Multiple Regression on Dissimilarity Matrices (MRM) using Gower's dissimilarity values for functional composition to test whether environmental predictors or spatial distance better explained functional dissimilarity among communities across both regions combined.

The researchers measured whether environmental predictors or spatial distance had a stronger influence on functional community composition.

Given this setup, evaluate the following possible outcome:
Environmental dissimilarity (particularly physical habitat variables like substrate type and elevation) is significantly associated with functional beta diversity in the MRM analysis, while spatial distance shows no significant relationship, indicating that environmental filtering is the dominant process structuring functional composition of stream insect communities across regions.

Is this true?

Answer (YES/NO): NO